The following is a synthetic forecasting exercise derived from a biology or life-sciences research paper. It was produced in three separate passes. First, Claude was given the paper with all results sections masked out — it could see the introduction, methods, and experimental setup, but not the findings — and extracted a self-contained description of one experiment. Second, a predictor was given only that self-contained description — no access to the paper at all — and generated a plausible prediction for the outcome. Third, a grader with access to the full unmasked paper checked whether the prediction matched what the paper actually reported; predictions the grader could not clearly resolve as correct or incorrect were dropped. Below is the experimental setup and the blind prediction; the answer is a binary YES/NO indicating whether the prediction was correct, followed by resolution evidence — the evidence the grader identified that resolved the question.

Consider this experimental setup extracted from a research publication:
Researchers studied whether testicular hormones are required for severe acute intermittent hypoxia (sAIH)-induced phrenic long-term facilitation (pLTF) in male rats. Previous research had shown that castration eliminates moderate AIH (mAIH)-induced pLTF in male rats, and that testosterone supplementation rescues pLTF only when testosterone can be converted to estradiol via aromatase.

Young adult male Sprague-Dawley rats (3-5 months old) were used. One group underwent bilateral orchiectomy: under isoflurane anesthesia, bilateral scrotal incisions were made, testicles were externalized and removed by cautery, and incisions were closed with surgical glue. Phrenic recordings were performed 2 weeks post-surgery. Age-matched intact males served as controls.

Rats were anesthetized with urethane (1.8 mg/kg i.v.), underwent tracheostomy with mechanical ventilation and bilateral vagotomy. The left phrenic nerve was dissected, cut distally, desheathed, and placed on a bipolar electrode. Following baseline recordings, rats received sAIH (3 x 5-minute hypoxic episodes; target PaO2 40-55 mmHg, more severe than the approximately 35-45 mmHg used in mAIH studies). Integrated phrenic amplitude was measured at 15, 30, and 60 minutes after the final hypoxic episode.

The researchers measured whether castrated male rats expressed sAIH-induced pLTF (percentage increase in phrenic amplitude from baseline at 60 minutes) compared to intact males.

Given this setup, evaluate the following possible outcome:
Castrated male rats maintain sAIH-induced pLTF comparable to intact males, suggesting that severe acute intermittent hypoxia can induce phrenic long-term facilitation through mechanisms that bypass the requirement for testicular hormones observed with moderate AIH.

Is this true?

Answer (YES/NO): NO